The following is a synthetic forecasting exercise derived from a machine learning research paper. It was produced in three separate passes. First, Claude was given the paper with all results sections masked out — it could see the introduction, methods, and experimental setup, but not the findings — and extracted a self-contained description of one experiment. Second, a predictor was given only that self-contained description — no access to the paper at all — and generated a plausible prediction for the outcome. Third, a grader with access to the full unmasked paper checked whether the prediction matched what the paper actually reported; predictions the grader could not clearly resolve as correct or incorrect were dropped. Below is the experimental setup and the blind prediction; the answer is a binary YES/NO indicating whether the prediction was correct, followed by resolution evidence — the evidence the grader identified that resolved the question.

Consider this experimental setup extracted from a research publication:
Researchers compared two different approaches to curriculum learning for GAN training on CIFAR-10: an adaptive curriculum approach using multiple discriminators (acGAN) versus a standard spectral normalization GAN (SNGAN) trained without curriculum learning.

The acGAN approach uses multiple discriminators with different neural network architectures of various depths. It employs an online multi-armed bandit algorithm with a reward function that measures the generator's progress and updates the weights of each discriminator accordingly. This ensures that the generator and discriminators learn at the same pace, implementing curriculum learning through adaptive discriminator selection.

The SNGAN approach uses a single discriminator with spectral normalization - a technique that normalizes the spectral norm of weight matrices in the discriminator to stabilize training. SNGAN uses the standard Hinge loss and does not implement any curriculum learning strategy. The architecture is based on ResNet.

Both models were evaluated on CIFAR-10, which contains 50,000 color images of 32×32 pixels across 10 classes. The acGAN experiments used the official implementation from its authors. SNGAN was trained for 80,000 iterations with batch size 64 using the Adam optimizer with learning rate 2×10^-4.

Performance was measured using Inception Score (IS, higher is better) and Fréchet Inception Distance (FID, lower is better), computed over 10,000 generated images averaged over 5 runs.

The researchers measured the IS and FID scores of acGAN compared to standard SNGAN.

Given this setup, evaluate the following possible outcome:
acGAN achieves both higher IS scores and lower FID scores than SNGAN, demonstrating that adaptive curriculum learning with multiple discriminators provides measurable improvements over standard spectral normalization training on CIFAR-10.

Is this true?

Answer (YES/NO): NO